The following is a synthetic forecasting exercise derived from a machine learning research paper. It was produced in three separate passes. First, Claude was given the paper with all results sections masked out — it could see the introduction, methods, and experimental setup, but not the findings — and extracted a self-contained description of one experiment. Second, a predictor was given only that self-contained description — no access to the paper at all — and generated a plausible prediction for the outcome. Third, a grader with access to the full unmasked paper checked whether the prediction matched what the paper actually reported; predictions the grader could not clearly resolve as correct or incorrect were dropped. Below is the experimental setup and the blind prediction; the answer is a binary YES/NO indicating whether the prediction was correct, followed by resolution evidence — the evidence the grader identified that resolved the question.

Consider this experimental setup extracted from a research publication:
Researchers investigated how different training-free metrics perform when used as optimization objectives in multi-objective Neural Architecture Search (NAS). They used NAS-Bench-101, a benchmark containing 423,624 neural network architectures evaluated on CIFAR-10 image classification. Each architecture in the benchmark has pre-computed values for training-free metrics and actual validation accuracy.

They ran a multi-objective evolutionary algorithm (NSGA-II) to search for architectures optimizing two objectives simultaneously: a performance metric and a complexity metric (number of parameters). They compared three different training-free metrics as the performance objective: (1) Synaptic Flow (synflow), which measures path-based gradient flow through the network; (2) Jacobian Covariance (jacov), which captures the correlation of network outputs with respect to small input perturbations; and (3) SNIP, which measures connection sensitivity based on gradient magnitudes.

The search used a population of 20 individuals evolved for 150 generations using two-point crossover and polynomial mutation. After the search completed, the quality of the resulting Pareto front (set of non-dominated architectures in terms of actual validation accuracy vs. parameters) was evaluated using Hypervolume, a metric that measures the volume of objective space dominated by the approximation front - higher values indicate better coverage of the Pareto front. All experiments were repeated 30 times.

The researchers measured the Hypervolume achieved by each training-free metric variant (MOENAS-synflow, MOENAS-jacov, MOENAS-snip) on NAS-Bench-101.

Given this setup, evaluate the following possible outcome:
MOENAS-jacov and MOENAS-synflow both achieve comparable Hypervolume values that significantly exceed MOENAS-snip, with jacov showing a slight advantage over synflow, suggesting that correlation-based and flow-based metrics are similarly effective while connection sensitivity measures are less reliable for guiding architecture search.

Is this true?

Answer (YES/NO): NO